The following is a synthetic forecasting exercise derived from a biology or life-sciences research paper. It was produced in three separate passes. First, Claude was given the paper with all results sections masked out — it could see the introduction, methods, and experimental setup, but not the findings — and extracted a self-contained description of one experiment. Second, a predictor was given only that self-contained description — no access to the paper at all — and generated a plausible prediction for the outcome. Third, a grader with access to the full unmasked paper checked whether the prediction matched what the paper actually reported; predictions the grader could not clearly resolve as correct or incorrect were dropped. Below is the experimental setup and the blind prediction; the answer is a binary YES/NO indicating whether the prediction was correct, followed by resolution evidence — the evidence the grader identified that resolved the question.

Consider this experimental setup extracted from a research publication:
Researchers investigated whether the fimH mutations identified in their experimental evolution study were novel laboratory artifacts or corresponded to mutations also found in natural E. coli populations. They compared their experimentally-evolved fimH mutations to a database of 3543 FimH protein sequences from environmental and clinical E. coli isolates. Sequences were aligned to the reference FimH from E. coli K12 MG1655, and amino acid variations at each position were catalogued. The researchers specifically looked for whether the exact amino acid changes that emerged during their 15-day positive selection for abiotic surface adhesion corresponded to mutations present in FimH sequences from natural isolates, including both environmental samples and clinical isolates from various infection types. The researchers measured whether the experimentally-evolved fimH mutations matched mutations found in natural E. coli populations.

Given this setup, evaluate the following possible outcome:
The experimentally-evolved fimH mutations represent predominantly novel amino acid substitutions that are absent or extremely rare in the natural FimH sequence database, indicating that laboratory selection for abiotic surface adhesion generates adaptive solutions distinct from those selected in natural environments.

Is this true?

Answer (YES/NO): NO